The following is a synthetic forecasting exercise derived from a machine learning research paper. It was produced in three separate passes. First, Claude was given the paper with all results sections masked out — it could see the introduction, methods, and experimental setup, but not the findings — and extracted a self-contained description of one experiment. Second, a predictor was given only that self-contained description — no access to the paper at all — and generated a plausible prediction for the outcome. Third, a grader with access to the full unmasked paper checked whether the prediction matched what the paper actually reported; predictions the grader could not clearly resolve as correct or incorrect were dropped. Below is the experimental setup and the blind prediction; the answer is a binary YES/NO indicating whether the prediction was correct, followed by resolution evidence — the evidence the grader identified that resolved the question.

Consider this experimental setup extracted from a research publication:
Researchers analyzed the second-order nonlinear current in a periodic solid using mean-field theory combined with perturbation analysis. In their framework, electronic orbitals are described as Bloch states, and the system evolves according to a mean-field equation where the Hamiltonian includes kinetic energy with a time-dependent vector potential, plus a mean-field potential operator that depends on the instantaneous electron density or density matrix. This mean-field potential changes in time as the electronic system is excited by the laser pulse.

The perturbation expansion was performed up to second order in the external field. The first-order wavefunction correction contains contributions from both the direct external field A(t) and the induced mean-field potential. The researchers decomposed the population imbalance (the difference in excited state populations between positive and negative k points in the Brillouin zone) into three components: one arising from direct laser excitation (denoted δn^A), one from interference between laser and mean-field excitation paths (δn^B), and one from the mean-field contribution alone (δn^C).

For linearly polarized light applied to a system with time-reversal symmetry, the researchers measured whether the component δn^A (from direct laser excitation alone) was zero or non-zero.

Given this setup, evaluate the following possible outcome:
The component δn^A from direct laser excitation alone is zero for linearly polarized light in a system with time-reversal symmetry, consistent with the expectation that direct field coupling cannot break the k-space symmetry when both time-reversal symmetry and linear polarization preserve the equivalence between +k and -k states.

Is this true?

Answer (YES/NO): YES